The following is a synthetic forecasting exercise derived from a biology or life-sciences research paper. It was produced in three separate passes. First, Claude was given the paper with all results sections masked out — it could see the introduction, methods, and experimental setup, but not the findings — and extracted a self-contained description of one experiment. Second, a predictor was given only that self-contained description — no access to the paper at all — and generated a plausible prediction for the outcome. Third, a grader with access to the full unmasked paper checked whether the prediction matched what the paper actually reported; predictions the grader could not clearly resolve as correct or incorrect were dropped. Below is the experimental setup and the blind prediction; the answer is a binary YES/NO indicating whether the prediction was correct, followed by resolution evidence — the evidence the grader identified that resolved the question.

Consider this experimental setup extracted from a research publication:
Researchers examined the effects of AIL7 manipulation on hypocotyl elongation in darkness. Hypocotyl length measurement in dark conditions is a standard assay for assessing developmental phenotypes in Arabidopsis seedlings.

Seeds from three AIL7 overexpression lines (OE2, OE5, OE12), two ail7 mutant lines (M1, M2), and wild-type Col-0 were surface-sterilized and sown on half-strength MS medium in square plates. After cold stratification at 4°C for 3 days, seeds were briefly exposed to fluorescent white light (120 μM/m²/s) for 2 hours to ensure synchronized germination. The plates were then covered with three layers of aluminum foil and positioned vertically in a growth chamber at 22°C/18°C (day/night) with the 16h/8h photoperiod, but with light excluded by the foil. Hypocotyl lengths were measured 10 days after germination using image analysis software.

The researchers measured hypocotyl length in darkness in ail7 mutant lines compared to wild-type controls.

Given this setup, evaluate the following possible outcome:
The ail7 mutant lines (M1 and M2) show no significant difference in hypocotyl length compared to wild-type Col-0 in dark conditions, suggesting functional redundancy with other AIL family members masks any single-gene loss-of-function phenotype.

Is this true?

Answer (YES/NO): YES